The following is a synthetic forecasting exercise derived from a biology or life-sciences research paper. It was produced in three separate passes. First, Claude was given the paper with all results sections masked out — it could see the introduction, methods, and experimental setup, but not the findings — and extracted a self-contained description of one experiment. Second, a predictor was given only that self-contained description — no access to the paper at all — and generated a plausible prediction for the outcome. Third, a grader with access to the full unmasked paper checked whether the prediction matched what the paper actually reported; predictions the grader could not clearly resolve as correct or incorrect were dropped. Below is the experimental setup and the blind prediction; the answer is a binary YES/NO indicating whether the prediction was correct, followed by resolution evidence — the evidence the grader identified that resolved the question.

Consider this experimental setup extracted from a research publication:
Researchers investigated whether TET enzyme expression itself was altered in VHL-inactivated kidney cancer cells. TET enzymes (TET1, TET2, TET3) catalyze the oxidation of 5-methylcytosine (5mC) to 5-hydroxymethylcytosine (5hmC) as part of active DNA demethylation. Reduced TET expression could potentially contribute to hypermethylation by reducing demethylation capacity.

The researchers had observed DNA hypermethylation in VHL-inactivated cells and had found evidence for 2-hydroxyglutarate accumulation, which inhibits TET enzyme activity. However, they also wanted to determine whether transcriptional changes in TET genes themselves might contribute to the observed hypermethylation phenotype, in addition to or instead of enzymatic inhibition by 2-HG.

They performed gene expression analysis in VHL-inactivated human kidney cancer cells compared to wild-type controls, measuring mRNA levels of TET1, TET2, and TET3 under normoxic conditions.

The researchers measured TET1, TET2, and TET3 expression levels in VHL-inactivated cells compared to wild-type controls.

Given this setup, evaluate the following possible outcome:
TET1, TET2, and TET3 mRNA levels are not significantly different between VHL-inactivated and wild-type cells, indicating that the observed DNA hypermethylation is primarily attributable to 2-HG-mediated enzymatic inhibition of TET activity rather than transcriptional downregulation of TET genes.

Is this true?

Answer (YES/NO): NO